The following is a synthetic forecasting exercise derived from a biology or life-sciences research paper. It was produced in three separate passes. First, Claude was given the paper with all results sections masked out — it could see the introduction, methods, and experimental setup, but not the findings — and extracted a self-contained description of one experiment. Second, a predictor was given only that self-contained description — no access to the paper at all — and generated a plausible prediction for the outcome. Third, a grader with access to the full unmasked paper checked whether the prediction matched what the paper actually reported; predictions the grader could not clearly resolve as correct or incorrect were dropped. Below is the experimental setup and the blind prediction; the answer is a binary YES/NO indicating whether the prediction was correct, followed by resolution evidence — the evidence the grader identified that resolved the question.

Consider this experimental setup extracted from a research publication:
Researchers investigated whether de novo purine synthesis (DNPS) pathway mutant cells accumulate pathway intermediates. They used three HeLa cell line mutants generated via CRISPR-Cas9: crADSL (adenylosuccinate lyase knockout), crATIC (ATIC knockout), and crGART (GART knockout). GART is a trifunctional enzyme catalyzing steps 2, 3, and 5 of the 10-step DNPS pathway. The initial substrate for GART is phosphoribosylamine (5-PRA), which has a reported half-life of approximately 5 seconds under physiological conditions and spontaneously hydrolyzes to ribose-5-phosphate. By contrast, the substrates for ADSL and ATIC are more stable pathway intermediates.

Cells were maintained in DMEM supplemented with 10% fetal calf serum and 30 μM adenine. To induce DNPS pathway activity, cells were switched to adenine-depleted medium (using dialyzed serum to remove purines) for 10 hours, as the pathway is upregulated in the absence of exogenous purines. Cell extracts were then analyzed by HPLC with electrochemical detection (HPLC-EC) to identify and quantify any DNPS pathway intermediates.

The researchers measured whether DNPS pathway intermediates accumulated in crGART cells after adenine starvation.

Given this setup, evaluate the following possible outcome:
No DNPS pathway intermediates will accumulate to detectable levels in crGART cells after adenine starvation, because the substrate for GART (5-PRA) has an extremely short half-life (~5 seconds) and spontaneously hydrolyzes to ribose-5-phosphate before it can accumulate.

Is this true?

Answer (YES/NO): YES